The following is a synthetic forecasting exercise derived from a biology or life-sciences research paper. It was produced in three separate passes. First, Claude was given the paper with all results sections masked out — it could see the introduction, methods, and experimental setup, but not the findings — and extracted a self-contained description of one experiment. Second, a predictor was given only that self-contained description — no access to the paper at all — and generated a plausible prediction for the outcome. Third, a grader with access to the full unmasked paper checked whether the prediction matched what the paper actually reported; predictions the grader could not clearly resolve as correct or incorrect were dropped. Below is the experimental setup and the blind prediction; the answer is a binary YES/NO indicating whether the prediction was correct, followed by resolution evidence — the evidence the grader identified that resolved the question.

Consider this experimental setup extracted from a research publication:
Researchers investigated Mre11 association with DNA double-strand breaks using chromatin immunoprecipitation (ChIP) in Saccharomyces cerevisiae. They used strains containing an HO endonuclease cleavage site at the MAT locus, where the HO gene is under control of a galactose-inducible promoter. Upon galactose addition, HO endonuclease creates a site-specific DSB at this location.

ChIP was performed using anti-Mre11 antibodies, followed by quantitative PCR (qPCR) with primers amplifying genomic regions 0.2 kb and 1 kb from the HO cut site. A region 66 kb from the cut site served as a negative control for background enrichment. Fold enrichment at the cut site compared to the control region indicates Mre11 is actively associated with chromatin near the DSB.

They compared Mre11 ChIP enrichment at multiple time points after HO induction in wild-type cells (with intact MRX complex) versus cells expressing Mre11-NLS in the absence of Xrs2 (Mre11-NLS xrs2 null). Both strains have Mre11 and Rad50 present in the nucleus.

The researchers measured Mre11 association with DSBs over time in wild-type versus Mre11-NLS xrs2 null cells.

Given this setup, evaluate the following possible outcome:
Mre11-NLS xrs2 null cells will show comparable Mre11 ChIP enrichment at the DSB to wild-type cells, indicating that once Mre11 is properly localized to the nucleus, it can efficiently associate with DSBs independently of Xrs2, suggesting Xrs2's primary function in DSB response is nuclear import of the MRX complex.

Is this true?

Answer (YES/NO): NO